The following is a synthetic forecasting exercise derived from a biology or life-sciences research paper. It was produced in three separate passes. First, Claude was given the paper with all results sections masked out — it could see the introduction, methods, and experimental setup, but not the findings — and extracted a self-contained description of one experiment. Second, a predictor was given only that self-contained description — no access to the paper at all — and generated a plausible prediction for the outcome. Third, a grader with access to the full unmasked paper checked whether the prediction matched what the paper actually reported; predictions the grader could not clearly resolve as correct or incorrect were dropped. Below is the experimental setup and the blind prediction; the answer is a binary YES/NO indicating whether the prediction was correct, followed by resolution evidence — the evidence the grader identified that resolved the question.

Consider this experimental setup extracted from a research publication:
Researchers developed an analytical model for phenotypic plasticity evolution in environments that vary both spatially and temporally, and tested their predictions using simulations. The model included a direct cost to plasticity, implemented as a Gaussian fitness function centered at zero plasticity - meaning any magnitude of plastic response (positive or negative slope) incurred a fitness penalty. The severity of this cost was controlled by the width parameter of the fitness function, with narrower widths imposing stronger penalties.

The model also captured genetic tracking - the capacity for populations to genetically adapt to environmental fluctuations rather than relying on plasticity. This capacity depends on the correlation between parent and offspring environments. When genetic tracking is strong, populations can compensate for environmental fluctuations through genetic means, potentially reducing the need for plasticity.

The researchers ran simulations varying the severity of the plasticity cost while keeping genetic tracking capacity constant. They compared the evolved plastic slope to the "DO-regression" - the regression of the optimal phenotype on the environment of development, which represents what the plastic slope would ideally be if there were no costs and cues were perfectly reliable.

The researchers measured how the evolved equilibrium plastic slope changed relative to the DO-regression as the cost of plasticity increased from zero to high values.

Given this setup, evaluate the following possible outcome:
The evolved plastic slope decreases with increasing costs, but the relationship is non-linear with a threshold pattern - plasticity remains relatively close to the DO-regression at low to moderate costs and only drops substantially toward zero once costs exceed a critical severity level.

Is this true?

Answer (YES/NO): NO